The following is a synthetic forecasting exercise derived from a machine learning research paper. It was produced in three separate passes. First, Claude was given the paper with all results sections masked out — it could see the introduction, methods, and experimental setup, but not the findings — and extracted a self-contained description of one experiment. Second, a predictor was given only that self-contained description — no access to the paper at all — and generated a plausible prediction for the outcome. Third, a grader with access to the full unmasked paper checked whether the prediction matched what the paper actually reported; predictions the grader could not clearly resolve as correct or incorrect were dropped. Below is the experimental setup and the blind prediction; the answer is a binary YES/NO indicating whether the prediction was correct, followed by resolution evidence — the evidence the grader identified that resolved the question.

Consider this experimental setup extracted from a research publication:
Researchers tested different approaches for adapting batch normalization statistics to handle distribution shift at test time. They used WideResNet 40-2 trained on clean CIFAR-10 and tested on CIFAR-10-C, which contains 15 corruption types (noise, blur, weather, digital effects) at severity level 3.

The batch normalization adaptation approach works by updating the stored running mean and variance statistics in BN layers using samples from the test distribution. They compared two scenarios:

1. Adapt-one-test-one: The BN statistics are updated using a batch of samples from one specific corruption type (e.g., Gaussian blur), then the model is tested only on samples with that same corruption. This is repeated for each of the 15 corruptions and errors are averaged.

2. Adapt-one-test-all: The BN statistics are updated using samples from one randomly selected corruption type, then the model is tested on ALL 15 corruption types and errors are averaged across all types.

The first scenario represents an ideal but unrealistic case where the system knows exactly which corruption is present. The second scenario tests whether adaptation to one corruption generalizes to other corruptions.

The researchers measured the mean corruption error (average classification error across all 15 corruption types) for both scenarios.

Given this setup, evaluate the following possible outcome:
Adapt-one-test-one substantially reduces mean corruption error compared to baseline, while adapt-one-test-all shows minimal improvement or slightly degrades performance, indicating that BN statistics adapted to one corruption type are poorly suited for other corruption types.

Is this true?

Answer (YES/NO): YES